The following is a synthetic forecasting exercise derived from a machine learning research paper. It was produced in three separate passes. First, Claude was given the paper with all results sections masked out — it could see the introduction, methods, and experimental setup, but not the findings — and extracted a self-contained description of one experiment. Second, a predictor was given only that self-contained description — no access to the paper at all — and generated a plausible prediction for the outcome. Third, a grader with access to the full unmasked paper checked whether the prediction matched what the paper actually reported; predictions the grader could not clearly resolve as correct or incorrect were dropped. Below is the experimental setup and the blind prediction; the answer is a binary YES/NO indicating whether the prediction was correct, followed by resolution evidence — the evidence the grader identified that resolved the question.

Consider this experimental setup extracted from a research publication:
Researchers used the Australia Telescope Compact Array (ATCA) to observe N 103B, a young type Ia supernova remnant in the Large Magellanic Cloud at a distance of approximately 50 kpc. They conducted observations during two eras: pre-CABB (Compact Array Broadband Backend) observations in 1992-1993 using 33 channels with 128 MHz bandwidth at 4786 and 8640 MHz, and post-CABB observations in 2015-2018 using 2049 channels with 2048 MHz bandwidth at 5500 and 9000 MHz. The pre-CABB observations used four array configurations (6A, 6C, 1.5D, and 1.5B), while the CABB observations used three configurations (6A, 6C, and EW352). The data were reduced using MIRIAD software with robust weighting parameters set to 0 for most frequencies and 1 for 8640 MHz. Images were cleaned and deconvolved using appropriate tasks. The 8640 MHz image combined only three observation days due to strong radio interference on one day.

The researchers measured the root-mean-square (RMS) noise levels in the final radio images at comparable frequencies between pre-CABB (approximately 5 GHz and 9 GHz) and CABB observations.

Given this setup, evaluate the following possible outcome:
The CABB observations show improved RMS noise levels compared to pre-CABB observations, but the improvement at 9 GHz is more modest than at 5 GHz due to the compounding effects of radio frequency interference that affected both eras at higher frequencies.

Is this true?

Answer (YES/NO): NO